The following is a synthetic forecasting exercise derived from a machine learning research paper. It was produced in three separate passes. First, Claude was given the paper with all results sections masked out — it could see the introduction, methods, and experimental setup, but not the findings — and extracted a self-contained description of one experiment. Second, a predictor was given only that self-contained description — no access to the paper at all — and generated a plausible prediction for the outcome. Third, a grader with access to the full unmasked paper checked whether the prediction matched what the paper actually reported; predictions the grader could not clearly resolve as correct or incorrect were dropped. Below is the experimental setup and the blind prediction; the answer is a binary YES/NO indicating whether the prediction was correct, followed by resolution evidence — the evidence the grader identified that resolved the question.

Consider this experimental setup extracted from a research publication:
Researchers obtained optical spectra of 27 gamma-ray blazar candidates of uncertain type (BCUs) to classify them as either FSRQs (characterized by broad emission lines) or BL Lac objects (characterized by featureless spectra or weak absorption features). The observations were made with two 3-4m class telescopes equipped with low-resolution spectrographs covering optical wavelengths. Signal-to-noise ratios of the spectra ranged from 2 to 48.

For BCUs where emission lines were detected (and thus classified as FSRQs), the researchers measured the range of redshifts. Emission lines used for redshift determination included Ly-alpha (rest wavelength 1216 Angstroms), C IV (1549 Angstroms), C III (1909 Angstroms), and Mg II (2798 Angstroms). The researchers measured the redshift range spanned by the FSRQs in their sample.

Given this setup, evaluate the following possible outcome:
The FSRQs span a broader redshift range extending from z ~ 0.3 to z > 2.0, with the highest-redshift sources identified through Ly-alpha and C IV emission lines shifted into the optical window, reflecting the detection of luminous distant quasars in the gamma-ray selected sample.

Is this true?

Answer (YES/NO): NO